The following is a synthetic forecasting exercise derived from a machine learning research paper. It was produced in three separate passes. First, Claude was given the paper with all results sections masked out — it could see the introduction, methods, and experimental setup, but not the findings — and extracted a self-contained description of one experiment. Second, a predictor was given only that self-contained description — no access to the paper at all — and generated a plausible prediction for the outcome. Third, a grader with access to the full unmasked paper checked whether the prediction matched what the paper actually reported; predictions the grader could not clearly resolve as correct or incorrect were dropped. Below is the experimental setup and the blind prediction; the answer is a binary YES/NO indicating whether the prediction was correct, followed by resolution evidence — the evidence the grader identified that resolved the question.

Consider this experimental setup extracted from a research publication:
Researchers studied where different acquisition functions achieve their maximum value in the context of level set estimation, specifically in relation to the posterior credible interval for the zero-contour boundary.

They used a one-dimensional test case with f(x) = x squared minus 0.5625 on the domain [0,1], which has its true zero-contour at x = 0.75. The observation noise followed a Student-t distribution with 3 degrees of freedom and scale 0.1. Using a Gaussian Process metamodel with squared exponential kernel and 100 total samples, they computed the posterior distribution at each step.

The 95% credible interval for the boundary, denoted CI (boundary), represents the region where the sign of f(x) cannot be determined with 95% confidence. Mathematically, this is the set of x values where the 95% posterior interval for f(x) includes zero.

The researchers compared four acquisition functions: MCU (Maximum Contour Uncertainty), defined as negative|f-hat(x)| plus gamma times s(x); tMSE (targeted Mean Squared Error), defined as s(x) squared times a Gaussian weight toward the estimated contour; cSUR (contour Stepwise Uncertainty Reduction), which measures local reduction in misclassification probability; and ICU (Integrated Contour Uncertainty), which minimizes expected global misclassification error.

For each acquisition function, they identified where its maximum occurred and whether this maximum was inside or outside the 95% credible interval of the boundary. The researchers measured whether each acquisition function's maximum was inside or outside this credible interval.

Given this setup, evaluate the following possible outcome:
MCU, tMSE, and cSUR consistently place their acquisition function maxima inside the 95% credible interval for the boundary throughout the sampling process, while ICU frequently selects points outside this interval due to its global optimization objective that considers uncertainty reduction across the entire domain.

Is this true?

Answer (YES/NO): YES